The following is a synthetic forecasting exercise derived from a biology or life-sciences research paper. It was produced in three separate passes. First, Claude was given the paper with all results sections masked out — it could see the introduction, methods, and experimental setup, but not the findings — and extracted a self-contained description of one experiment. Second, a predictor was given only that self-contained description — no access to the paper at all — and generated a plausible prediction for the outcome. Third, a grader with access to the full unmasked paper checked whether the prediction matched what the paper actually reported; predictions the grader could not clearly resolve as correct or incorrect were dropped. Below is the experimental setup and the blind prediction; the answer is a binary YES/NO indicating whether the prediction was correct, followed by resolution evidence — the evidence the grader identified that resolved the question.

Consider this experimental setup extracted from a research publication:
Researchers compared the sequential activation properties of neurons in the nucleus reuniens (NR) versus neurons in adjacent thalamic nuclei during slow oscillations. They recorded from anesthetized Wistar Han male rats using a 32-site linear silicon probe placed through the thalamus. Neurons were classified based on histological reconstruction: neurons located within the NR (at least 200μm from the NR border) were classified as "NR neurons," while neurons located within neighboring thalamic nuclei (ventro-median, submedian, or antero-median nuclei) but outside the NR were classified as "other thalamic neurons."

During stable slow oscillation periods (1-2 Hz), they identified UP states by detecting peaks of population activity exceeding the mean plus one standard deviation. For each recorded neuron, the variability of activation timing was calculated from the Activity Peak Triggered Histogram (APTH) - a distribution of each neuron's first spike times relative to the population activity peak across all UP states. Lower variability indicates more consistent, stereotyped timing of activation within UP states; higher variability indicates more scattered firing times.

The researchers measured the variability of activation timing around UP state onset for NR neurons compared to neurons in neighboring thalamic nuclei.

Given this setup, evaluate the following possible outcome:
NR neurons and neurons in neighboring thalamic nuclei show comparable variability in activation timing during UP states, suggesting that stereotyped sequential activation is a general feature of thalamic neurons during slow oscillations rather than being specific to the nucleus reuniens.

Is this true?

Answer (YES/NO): NO